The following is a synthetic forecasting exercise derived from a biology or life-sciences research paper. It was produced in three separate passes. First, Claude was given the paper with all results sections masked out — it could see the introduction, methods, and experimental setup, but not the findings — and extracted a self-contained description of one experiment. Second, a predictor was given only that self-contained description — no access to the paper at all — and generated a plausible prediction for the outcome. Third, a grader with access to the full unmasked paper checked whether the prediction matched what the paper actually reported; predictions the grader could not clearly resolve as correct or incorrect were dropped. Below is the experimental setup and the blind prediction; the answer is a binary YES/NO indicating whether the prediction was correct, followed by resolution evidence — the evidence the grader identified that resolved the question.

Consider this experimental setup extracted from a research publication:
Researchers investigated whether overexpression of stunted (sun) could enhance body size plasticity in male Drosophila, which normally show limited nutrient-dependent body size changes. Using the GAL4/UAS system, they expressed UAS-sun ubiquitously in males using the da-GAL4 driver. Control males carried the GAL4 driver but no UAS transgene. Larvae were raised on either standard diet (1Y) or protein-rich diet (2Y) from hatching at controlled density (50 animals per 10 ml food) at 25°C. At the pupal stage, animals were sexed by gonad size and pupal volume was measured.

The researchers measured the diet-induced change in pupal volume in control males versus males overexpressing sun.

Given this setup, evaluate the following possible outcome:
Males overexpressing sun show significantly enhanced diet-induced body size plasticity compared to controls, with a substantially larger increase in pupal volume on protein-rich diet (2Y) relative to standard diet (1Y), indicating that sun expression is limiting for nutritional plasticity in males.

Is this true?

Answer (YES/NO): NO